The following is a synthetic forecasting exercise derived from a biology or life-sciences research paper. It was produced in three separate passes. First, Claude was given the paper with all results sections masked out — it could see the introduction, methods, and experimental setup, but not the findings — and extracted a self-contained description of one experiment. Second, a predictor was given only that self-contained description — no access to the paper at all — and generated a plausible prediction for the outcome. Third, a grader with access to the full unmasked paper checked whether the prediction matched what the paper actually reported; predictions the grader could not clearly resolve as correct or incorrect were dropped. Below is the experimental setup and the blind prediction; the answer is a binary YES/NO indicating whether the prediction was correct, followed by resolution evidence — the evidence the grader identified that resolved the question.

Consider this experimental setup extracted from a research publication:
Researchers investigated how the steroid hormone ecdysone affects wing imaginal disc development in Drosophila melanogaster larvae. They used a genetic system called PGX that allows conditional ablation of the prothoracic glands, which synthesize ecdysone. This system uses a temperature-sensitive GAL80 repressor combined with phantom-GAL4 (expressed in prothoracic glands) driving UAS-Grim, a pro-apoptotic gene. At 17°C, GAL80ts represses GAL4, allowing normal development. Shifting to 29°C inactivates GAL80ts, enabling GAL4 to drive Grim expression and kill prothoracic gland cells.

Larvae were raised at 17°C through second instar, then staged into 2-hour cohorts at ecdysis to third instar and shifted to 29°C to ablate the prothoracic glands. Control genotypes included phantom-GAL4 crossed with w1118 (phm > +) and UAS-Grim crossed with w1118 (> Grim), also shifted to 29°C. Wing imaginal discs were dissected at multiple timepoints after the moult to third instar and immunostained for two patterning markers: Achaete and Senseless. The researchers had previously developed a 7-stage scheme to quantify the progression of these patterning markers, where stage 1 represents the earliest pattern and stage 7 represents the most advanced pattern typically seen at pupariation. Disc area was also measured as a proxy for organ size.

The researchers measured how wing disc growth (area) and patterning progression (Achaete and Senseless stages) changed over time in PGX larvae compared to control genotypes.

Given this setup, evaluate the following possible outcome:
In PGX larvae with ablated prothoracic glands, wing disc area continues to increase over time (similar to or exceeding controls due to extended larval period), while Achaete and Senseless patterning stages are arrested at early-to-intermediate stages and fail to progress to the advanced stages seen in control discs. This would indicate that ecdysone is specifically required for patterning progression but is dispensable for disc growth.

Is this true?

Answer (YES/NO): NO